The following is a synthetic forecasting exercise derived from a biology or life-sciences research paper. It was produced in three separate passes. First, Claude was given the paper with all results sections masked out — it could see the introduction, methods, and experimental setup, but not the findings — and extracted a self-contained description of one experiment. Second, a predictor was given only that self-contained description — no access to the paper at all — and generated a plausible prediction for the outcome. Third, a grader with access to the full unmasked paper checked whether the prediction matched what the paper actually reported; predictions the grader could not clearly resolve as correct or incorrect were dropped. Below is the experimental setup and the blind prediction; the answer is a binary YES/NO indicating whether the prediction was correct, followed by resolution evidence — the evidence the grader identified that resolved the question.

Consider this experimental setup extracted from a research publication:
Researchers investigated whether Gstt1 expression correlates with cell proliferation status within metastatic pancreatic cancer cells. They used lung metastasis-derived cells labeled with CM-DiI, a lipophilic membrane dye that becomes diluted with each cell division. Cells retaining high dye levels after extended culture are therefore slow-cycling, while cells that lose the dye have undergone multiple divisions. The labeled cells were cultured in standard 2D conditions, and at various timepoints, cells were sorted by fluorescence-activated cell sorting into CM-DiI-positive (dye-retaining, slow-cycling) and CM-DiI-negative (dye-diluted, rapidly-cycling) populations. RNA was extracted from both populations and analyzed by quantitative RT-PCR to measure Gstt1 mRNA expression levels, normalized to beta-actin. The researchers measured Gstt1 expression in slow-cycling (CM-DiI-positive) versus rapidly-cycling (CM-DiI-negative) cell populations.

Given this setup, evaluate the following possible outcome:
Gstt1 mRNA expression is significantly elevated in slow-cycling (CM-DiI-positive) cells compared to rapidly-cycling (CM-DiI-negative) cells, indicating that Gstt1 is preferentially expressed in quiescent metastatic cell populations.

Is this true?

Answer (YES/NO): YES